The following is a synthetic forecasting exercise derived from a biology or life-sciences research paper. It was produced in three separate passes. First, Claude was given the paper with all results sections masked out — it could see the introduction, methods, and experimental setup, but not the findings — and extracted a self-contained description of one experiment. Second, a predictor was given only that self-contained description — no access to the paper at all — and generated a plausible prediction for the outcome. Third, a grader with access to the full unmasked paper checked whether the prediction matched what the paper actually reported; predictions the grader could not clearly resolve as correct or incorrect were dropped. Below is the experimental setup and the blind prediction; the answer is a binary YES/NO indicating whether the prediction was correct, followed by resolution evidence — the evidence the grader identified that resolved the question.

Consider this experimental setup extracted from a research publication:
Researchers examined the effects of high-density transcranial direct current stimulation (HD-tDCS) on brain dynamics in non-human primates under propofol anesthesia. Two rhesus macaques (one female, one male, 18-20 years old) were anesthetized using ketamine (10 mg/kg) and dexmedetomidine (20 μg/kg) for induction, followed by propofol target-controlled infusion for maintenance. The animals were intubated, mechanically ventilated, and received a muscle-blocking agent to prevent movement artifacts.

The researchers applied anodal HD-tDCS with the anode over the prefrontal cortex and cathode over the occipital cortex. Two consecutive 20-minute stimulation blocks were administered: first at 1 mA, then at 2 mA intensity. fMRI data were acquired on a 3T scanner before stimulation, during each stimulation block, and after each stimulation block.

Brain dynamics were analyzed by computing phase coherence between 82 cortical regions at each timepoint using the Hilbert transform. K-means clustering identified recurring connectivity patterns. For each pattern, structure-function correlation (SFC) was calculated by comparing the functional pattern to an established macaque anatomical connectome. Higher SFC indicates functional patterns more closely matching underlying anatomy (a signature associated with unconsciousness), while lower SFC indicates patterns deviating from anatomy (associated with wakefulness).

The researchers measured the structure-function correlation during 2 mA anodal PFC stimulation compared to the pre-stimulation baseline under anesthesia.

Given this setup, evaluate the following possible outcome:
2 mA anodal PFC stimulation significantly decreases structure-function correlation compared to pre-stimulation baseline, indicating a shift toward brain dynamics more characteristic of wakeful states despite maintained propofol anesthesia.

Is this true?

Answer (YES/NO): NO